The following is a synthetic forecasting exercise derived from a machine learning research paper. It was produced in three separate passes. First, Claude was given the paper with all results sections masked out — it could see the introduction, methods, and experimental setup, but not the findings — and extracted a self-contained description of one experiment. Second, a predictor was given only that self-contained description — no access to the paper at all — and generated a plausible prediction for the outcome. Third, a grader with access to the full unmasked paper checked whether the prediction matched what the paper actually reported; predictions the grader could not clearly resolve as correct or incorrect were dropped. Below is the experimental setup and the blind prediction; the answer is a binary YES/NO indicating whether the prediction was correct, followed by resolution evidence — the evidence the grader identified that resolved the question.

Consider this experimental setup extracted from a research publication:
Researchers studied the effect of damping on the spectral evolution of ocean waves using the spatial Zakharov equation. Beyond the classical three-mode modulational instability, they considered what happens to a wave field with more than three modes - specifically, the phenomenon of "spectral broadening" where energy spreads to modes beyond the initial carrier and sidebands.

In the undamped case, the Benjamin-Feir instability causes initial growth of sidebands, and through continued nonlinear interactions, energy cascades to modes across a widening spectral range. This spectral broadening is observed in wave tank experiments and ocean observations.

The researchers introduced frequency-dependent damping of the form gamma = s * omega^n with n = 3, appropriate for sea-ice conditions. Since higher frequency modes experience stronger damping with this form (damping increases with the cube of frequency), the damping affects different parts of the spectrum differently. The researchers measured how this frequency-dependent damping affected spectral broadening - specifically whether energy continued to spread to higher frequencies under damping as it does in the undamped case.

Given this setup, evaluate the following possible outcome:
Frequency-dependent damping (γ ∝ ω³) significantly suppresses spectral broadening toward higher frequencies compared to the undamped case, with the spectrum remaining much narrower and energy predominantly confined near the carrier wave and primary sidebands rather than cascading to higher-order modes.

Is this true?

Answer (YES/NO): YES